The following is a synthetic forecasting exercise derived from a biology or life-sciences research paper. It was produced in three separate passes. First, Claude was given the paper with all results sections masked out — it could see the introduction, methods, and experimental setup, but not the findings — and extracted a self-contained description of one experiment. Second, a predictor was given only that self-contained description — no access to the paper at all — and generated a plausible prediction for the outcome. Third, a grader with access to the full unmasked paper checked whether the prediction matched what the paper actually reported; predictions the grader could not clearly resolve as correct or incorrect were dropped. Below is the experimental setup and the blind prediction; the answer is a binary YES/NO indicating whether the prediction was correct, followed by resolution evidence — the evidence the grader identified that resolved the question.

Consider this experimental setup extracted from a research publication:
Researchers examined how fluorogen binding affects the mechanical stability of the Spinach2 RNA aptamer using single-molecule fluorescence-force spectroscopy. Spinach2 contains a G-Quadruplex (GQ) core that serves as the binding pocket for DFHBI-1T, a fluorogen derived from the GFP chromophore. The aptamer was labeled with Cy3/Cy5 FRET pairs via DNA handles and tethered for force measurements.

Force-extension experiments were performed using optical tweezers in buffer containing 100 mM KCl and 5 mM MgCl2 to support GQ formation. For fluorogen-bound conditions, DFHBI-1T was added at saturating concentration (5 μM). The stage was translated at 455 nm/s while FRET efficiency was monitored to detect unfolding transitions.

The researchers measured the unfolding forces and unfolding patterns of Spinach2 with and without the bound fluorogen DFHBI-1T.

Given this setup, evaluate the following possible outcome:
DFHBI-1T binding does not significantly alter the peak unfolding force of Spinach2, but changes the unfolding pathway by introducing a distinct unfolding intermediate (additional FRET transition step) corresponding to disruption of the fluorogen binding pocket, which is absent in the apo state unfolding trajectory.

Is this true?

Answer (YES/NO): NO